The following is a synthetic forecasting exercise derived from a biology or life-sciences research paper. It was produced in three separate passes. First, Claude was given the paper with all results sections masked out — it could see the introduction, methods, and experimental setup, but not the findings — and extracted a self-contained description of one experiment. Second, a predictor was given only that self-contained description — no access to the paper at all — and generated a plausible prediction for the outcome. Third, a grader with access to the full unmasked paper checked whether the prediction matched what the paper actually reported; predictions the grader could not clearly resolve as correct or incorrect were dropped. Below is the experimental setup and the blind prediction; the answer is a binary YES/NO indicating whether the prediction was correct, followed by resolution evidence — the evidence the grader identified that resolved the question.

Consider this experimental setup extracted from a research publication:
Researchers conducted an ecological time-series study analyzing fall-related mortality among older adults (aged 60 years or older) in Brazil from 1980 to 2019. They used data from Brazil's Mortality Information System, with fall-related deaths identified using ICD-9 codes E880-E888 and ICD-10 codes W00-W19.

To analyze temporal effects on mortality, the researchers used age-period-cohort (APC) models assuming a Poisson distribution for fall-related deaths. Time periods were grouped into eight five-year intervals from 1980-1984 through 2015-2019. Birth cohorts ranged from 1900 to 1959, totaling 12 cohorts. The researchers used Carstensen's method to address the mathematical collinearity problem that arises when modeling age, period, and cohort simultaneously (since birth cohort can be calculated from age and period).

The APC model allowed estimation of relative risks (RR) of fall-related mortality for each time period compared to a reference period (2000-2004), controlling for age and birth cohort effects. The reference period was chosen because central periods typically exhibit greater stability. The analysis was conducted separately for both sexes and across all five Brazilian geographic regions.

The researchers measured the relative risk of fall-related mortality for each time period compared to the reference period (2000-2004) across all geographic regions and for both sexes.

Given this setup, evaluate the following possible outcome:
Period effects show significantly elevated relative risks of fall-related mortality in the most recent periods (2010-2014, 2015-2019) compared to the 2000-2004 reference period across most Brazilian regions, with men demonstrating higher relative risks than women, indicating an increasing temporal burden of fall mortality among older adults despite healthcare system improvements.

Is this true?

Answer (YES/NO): NO